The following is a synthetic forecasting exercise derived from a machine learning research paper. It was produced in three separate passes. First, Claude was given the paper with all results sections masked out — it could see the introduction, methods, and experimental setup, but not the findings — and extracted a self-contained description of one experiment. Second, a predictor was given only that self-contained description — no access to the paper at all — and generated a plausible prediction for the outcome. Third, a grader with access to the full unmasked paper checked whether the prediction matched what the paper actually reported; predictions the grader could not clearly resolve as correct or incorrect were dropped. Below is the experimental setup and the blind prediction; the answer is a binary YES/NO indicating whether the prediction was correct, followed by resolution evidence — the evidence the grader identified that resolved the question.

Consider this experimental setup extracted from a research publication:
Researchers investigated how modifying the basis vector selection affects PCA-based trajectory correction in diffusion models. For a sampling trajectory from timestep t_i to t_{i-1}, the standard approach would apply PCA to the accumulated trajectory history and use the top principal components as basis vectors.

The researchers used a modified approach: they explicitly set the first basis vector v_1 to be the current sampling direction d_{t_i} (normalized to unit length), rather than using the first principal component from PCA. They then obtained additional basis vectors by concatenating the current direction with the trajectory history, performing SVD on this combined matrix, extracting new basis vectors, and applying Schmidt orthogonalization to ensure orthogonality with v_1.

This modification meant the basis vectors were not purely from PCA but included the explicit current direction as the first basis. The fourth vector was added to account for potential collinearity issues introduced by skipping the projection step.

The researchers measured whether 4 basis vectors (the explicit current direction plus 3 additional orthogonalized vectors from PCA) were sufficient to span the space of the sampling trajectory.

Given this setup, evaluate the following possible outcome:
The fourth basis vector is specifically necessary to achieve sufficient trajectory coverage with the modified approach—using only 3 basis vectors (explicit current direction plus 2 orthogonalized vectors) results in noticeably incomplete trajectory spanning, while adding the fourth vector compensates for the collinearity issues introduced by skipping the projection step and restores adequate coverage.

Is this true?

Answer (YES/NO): NO